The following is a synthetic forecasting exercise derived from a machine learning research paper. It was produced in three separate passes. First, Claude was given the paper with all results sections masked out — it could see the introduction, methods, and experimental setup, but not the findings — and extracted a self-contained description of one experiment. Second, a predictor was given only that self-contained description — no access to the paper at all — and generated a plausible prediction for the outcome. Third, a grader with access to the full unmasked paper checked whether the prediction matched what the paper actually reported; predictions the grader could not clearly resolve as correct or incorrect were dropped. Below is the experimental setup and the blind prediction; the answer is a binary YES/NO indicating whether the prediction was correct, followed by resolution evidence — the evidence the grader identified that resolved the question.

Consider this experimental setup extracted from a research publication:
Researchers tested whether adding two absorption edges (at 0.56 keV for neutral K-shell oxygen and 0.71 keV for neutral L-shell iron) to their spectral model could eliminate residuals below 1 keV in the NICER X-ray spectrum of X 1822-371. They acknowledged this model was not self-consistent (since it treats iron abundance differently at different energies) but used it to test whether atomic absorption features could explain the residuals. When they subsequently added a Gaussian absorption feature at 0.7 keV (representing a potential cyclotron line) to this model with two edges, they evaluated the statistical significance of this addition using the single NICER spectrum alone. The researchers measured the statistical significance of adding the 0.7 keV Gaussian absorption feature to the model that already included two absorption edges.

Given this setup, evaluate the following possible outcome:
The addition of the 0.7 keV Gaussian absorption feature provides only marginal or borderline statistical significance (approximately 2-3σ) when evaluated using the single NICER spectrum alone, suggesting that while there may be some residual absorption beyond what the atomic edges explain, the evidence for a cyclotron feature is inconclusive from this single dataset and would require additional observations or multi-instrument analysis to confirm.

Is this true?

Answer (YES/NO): NO